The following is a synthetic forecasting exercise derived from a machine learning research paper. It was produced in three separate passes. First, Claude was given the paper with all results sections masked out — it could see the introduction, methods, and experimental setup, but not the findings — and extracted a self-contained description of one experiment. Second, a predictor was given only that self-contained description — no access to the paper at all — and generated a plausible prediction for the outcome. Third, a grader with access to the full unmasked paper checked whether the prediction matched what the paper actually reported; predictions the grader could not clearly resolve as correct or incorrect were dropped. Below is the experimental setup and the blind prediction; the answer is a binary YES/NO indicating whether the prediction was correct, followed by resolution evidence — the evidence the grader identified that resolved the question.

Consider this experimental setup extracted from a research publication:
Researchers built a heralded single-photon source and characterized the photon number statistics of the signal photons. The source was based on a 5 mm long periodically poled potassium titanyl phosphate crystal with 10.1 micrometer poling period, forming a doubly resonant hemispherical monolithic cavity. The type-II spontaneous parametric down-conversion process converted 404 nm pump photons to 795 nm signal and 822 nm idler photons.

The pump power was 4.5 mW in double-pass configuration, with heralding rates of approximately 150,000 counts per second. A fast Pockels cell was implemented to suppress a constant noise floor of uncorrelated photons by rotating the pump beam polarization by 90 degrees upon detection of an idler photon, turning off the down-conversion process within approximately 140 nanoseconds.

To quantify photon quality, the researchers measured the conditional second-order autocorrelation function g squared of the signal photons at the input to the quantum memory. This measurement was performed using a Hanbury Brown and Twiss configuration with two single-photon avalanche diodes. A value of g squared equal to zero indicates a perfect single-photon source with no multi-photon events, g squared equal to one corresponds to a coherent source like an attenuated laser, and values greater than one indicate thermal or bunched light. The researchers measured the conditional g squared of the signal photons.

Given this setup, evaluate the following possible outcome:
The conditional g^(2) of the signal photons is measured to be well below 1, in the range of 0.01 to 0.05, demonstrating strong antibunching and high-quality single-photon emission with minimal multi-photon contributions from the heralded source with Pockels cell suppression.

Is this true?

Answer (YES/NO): YES